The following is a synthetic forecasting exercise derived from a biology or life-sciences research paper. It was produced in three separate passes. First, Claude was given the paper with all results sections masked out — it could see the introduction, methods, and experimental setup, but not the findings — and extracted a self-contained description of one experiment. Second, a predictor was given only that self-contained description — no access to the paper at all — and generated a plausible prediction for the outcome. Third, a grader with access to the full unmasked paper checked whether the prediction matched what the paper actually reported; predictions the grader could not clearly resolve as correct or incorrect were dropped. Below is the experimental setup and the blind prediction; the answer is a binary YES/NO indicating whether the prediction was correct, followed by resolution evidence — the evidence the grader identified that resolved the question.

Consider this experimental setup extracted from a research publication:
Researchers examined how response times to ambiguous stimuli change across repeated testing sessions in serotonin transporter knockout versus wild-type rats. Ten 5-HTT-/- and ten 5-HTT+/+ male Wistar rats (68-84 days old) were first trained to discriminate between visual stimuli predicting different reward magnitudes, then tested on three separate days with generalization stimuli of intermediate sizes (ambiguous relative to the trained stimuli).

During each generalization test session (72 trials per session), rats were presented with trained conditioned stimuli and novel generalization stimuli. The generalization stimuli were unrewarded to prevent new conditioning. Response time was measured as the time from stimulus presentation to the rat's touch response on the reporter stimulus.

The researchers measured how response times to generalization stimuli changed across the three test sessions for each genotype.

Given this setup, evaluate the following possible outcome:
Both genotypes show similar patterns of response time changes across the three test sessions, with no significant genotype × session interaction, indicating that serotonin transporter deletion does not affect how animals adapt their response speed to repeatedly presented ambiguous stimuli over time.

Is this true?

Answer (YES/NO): NO